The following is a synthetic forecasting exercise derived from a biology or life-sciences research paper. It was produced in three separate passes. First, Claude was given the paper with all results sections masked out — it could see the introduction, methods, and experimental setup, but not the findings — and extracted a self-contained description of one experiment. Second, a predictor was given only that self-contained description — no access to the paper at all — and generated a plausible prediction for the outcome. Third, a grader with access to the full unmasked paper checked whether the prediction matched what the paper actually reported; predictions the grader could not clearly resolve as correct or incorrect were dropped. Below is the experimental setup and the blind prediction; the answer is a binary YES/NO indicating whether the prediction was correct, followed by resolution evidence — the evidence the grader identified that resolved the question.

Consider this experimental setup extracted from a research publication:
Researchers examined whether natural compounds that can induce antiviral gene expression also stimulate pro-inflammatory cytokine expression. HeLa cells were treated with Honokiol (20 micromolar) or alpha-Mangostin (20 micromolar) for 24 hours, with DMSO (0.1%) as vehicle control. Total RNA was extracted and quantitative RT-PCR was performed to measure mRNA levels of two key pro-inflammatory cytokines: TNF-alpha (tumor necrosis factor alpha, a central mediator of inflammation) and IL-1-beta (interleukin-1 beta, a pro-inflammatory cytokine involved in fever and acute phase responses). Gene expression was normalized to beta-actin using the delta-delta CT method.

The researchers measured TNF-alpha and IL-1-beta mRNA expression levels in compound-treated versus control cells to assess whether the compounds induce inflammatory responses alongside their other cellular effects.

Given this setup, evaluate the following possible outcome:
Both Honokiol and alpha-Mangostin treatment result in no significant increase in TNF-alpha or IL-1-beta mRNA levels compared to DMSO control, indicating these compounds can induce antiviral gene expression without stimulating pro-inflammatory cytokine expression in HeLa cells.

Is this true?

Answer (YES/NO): NO